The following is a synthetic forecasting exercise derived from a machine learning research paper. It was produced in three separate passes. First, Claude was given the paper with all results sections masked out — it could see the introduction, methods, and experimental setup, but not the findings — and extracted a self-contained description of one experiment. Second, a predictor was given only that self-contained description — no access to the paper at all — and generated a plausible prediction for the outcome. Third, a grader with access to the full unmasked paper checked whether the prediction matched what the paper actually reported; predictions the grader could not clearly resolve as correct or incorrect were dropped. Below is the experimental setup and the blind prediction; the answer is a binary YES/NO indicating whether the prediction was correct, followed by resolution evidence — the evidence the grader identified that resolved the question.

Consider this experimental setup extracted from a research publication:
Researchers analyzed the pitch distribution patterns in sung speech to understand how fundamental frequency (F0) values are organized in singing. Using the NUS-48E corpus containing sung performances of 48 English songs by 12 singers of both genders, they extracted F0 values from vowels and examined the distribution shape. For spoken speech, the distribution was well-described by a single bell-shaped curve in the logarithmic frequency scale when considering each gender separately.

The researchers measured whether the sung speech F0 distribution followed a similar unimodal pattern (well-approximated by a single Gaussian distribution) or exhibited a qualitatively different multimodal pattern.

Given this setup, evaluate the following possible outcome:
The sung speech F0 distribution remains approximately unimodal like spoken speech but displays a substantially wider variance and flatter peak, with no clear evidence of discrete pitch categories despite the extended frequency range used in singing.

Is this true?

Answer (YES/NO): NO